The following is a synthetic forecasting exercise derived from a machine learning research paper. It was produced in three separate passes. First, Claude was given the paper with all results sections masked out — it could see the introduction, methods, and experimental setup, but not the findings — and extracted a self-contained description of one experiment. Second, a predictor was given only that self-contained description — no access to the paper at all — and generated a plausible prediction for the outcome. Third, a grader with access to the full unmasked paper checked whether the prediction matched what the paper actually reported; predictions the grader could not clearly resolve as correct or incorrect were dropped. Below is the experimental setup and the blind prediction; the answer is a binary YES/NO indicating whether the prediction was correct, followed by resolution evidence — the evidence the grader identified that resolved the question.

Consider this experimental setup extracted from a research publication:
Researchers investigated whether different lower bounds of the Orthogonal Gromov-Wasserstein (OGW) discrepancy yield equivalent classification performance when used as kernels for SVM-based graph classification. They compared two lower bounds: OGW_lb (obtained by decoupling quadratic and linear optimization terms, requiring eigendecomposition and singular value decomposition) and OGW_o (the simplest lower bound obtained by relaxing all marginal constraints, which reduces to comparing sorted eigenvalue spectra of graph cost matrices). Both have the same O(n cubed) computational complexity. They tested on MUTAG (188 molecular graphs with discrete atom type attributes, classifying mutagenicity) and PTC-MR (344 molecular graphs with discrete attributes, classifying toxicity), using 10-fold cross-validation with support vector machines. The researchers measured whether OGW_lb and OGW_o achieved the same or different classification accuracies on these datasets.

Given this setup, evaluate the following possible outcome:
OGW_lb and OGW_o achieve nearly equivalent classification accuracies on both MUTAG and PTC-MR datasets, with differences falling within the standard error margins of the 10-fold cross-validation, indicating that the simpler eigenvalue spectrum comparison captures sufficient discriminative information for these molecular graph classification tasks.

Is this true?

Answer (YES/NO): YES